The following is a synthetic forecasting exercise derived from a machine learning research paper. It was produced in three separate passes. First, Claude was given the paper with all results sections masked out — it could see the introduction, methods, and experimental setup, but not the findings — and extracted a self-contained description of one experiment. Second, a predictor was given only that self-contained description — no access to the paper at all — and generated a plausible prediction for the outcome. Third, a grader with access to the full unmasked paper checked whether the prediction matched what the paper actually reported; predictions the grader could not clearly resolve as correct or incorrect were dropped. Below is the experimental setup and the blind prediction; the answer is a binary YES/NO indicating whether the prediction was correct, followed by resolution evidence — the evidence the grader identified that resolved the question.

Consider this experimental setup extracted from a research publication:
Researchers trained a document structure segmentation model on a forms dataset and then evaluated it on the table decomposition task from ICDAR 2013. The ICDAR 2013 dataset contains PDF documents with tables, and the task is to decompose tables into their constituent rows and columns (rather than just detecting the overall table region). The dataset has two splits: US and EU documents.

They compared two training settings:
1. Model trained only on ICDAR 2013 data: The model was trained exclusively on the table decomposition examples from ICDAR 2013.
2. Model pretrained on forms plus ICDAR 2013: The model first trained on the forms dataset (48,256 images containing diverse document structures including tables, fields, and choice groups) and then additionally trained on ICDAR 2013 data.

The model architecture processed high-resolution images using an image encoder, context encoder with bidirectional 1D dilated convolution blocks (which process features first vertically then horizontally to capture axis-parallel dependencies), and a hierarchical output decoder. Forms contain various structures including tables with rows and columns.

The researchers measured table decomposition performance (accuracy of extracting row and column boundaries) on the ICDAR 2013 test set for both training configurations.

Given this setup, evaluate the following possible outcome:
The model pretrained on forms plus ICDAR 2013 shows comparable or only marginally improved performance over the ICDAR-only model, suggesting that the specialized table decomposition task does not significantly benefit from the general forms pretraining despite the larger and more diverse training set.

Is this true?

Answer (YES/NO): NO